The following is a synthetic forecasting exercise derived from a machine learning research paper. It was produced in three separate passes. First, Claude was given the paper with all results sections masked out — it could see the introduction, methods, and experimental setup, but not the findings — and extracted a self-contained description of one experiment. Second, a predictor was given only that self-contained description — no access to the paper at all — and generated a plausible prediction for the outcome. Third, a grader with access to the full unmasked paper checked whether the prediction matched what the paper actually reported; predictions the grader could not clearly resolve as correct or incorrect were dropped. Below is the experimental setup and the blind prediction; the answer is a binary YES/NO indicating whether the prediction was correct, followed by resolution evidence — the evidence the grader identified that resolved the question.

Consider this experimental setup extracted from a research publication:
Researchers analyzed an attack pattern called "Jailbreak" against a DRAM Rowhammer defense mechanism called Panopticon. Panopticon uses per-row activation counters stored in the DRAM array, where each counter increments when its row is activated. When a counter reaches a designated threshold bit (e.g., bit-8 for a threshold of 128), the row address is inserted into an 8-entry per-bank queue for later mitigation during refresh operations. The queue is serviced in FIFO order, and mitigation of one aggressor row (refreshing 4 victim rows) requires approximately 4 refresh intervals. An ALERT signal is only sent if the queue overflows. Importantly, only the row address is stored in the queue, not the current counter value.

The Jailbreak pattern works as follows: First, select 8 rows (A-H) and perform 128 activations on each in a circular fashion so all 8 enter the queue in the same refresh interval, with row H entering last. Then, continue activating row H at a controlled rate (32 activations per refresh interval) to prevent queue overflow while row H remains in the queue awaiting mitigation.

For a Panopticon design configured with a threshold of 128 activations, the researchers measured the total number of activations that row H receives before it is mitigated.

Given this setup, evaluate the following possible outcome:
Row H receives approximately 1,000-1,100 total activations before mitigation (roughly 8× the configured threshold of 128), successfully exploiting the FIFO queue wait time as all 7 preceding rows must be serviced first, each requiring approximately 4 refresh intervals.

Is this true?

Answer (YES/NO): NO